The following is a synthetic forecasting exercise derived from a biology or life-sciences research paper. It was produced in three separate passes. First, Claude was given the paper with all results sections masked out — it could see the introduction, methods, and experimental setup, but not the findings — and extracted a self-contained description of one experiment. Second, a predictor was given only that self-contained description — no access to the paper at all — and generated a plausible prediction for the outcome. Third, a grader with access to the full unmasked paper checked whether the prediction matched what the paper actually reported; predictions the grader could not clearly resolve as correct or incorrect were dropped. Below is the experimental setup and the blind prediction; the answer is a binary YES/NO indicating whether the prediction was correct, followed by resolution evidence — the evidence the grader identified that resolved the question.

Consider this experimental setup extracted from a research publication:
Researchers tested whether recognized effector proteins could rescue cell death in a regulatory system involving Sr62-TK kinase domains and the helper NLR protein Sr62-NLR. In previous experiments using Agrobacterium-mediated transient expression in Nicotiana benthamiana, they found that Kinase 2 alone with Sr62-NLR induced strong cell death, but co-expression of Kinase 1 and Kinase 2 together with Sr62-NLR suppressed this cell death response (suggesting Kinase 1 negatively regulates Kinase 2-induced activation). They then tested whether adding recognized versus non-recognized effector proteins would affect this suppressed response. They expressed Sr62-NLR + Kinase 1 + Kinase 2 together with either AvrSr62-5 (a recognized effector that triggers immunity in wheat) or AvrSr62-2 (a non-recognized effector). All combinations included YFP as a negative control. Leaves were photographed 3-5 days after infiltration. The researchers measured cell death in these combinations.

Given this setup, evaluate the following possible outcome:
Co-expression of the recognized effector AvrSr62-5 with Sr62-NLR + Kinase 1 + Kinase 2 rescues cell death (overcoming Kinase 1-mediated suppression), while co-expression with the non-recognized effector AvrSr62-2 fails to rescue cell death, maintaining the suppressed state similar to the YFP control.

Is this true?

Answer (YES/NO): YES